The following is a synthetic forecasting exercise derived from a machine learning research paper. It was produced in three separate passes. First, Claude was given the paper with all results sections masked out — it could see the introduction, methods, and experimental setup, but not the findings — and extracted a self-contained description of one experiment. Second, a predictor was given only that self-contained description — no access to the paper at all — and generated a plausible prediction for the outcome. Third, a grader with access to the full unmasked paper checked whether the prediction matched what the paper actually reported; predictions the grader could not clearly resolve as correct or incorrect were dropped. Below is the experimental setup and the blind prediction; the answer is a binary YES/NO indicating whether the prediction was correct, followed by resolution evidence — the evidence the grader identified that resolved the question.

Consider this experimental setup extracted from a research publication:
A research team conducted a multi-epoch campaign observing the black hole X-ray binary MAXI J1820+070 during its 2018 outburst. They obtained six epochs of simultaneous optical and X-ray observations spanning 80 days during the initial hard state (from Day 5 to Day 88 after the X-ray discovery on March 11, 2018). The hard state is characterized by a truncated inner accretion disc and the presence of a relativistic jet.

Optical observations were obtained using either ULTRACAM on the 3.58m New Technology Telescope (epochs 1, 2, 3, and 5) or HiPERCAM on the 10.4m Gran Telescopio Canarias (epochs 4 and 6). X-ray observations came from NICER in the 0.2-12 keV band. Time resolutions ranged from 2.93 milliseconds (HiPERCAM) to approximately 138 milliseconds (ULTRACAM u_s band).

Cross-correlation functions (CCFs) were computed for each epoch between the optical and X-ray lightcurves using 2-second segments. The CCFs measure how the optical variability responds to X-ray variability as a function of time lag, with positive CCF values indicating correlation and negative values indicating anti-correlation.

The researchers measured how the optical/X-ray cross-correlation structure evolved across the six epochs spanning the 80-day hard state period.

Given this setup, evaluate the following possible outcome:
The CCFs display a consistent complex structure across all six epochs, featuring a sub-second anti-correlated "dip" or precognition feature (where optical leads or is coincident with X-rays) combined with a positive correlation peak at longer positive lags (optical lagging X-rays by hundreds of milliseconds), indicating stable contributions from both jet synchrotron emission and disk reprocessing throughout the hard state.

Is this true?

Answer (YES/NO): NO